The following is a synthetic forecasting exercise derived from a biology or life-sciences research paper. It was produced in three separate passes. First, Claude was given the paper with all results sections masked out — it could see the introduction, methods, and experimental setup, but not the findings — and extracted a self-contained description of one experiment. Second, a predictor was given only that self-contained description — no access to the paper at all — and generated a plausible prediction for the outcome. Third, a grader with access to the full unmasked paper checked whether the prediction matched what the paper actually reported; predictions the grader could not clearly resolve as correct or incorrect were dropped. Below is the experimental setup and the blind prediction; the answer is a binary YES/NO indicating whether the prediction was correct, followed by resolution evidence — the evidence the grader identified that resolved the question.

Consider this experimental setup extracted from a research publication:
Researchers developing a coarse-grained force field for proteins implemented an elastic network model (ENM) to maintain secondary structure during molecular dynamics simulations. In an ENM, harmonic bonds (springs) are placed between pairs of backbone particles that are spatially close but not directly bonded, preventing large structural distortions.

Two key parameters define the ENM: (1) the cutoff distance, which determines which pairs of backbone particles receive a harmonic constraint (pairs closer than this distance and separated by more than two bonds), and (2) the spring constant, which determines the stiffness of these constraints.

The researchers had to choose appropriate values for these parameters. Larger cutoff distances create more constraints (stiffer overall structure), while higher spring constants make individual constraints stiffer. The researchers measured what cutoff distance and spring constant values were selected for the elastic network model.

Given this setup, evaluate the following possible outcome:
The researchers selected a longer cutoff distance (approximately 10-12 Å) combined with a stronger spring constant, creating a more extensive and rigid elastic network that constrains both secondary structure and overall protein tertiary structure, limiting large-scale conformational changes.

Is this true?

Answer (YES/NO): NO